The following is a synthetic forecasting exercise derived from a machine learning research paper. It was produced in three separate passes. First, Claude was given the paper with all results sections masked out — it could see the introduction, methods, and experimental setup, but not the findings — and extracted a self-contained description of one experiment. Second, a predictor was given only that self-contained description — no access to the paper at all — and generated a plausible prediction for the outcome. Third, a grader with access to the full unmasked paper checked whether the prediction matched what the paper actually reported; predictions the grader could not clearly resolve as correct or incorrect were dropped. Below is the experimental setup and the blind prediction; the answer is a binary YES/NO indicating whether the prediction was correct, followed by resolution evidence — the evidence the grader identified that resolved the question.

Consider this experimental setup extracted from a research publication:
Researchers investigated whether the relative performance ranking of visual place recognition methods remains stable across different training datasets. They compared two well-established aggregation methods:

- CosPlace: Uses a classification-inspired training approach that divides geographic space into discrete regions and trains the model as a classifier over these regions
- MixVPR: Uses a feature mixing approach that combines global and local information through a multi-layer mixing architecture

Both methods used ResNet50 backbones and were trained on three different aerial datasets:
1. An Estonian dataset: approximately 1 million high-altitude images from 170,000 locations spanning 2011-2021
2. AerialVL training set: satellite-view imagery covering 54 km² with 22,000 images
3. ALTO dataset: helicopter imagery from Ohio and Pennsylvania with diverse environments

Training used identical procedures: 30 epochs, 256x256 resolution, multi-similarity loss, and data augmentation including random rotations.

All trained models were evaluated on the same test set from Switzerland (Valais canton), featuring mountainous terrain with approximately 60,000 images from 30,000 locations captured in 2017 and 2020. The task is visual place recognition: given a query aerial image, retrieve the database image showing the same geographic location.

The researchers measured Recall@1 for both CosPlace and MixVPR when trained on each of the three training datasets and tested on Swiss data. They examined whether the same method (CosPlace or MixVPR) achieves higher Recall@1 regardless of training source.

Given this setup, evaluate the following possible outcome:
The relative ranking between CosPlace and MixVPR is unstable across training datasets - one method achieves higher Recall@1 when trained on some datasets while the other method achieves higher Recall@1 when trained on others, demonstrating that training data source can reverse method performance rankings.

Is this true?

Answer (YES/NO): NO